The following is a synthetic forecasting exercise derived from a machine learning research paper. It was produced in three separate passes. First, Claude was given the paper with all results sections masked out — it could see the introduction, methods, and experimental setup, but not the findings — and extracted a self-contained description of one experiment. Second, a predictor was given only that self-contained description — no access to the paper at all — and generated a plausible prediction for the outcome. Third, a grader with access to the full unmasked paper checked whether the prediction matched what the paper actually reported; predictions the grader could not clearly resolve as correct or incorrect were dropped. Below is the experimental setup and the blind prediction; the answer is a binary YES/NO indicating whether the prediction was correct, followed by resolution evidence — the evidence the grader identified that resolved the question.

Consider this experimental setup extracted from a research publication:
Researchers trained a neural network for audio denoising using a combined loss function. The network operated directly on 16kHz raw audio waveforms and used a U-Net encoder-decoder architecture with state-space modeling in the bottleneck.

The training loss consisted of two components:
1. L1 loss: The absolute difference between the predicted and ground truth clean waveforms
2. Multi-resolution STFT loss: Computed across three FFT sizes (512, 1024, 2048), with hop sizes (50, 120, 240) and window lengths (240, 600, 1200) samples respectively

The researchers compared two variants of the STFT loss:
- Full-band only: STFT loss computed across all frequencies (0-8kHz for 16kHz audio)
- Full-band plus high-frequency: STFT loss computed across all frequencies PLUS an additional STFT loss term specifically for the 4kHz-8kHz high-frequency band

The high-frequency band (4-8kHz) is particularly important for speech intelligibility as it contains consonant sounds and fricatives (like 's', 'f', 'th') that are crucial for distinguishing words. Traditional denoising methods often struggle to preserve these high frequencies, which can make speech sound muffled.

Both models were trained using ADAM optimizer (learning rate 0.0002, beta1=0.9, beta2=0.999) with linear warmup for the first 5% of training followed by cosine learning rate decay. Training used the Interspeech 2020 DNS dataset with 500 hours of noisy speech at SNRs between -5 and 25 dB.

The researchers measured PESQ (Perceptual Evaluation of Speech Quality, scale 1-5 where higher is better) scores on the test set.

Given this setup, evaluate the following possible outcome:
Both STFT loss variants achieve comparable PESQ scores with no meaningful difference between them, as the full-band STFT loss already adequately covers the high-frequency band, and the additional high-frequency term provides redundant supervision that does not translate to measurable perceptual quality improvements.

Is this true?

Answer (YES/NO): NO